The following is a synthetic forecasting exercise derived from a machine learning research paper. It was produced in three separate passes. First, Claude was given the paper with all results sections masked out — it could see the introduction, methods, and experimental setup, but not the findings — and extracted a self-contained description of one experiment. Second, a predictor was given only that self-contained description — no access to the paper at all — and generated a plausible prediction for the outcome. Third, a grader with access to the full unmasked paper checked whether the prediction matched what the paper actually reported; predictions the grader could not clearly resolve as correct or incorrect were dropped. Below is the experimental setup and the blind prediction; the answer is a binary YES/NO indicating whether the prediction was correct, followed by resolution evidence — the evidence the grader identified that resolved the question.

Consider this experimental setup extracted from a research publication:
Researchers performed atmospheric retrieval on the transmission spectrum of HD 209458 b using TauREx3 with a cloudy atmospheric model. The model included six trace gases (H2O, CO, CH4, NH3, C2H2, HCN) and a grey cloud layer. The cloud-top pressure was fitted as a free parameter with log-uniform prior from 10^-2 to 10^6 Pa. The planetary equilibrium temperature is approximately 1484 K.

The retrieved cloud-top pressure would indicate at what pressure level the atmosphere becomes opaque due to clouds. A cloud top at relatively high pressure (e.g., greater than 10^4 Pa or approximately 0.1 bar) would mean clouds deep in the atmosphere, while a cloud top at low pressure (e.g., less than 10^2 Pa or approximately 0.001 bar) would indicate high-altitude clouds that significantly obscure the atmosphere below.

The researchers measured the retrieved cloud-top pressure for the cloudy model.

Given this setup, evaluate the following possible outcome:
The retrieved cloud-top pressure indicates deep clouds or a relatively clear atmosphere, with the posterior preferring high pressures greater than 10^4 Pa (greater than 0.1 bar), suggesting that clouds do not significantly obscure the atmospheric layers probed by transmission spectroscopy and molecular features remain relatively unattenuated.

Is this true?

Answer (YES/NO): NO